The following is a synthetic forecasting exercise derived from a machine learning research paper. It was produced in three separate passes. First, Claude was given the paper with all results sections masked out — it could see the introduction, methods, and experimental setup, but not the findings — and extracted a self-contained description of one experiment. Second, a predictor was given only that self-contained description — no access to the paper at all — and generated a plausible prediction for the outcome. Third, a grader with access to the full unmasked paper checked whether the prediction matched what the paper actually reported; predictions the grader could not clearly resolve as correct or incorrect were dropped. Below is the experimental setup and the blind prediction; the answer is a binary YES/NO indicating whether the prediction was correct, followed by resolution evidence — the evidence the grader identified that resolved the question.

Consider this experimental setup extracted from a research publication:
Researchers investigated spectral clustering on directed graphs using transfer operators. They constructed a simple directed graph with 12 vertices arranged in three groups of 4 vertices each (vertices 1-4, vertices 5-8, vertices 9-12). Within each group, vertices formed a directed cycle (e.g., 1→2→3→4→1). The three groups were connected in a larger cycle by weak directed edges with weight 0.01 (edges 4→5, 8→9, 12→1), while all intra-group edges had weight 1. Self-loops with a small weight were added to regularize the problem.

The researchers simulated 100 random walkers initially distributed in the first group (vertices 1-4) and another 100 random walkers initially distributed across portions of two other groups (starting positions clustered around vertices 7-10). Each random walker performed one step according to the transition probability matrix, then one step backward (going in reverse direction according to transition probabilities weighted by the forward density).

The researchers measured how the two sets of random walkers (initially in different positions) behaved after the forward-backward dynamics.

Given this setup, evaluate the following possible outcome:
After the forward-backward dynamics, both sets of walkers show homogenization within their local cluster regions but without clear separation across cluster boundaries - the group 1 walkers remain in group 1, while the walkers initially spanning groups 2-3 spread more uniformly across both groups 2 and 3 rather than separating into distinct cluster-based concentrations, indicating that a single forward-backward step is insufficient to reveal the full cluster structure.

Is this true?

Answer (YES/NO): NO